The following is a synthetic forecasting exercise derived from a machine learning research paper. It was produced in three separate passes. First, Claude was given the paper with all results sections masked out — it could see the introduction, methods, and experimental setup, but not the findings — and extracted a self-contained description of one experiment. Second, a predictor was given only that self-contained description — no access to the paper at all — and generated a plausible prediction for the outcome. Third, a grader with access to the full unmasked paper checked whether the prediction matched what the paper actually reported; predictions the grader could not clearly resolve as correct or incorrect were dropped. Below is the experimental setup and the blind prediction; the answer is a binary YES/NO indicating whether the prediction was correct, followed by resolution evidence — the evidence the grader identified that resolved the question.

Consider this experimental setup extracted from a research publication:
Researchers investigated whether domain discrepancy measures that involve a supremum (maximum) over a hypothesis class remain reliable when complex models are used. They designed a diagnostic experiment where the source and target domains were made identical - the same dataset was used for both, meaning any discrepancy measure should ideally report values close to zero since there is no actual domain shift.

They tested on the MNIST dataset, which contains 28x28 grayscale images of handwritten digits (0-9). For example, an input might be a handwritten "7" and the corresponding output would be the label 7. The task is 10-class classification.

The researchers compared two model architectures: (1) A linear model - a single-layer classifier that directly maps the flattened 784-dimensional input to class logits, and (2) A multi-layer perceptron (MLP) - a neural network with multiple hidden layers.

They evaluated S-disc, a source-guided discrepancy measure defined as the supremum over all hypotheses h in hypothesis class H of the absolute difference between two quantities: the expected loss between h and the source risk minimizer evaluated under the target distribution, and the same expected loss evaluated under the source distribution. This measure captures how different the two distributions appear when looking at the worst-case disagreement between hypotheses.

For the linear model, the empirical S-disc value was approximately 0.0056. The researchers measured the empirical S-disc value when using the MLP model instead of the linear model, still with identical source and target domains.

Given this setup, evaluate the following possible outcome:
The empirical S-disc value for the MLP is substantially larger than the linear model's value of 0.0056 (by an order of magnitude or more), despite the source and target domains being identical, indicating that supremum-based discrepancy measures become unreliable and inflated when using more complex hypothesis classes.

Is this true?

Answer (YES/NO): YES